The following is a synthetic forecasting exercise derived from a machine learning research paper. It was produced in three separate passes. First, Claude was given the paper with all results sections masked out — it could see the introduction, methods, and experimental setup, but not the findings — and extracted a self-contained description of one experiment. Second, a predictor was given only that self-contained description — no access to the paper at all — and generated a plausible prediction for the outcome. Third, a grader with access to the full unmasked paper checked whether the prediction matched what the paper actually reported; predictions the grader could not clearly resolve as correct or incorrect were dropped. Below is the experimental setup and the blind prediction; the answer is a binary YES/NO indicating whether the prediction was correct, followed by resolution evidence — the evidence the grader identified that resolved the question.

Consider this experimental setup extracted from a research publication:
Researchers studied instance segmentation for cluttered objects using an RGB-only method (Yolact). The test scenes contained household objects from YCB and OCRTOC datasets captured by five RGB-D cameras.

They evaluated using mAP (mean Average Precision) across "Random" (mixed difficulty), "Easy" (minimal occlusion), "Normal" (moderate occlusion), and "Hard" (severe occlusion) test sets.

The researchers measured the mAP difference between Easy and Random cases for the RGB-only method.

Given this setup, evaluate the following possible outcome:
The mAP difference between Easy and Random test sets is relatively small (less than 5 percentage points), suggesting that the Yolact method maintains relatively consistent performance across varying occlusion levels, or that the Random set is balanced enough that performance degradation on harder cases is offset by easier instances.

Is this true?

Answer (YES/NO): NO